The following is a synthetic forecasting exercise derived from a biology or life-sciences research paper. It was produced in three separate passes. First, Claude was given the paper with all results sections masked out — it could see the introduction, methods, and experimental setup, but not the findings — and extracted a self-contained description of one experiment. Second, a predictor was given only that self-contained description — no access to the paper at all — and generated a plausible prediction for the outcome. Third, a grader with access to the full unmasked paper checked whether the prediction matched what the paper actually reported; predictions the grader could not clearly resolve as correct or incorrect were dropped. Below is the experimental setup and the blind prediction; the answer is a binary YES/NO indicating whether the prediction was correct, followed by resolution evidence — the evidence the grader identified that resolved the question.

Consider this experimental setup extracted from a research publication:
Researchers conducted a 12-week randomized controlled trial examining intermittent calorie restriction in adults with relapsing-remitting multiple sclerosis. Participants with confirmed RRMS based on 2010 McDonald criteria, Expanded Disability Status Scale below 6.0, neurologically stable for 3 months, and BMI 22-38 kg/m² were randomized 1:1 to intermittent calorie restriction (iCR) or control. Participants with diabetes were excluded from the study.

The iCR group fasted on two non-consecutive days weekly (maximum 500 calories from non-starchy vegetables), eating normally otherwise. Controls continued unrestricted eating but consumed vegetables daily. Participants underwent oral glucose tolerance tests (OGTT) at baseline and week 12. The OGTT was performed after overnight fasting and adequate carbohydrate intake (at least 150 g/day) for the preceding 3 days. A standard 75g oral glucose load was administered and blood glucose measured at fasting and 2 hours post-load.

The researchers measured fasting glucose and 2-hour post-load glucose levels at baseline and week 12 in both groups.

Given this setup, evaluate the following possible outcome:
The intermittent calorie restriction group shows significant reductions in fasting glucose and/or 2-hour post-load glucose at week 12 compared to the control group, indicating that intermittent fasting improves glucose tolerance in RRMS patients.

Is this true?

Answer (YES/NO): NO